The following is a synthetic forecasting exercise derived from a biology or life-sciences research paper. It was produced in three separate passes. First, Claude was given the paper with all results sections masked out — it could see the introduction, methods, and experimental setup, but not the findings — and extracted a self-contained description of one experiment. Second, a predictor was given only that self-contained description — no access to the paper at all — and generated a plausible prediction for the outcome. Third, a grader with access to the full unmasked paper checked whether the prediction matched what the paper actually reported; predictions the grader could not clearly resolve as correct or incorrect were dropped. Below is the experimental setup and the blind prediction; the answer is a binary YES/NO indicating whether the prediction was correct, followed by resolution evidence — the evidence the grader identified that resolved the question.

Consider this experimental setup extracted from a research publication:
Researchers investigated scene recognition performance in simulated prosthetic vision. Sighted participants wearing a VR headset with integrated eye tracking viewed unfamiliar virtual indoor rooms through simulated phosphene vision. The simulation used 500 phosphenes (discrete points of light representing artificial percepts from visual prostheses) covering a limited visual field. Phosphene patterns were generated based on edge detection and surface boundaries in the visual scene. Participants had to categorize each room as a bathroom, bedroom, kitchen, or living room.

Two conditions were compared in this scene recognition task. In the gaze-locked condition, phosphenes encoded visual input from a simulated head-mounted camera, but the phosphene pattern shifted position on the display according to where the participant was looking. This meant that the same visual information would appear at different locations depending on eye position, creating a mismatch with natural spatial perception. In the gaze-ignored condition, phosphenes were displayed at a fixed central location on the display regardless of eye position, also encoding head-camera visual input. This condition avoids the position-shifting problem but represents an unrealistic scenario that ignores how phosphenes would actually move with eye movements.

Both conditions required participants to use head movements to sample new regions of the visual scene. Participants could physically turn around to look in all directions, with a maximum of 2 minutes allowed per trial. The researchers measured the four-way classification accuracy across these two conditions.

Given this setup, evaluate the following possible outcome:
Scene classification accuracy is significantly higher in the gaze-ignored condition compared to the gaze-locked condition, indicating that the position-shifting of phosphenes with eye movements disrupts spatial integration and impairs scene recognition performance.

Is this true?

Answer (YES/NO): YES